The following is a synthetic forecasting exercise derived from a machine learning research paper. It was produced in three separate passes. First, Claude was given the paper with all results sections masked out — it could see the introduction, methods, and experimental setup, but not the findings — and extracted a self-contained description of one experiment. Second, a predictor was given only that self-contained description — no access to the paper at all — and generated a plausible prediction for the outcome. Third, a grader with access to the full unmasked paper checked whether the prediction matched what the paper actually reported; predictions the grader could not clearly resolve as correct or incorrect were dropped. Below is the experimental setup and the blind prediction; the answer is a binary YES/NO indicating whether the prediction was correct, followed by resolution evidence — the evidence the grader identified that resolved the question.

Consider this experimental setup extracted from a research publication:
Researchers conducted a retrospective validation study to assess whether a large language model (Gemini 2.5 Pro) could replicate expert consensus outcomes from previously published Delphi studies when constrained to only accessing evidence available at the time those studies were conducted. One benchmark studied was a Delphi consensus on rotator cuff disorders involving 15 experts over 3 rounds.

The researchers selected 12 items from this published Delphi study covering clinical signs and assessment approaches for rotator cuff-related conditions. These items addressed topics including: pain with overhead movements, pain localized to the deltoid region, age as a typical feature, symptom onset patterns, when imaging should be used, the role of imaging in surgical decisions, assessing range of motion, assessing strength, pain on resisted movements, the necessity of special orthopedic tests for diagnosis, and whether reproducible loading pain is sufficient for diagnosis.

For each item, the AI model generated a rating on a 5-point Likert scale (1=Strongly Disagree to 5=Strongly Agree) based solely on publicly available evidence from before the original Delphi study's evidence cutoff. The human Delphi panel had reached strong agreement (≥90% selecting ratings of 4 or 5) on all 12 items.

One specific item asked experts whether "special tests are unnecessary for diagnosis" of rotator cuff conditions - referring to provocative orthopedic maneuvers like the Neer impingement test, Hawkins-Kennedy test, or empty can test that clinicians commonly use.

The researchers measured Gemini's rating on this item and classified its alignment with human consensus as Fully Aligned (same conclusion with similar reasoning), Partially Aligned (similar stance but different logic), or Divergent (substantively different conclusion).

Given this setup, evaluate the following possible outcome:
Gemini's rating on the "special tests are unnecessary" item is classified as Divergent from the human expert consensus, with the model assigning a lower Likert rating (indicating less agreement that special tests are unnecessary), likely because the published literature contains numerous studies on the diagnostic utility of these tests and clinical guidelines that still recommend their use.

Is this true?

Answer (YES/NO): YES